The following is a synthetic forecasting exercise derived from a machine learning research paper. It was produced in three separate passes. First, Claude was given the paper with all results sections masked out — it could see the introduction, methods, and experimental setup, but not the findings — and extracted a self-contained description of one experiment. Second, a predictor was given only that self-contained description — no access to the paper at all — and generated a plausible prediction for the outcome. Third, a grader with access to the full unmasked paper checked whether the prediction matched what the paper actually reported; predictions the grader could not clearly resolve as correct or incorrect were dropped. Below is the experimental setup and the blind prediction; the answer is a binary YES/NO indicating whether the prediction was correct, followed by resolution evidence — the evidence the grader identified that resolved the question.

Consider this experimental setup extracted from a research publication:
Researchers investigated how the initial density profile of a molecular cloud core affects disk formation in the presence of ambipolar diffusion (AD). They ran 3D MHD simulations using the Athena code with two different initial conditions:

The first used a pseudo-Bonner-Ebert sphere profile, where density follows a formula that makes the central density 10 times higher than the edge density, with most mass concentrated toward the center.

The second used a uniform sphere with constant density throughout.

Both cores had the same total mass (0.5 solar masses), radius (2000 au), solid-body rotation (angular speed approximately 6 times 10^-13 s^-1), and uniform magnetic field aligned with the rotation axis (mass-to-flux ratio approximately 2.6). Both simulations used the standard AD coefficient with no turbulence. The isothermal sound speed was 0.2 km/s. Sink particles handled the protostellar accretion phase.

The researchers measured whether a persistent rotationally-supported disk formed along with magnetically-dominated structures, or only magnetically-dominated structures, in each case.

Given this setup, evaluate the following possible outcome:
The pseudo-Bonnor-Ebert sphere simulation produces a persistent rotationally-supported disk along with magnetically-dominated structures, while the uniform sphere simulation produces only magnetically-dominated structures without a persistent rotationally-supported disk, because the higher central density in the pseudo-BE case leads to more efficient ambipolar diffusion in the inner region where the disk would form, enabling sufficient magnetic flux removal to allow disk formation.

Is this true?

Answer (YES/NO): YES